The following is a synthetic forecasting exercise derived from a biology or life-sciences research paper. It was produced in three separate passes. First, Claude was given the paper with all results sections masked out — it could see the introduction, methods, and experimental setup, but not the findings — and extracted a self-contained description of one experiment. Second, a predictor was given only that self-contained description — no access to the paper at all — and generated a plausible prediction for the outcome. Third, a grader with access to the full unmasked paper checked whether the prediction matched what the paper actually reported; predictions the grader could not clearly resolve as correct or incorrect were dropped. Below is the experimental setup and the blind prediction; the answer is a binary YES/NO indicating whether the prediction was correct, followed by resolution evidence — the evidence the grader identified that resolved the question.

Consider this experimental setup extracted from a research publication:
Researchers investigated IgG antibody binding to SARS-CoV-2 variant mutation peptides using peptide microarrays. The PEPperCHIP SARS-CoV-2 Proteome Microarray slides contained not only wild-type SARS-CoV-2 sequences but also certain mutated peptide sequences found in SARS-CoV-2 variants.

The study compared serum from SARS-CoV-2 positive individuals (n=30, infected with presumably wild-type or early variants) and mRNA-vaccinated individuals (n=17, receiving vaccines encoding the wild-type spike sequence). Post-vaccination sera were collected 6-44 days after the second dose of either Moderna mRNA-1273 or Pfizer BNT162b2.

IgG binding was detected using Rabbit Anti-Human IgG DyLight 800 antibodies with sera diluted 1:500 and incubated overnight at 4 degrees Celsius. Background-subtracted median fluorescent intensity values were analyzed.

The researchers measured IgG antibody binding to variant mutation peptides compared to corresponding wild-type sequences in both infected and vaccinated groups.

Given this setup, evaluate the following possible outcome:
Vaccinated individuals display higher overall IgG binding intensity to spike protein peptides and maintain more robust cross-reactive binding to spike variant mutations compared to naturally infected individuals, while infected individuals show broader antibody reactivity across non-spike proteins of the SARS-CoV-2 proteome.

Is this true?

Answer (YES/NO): NO